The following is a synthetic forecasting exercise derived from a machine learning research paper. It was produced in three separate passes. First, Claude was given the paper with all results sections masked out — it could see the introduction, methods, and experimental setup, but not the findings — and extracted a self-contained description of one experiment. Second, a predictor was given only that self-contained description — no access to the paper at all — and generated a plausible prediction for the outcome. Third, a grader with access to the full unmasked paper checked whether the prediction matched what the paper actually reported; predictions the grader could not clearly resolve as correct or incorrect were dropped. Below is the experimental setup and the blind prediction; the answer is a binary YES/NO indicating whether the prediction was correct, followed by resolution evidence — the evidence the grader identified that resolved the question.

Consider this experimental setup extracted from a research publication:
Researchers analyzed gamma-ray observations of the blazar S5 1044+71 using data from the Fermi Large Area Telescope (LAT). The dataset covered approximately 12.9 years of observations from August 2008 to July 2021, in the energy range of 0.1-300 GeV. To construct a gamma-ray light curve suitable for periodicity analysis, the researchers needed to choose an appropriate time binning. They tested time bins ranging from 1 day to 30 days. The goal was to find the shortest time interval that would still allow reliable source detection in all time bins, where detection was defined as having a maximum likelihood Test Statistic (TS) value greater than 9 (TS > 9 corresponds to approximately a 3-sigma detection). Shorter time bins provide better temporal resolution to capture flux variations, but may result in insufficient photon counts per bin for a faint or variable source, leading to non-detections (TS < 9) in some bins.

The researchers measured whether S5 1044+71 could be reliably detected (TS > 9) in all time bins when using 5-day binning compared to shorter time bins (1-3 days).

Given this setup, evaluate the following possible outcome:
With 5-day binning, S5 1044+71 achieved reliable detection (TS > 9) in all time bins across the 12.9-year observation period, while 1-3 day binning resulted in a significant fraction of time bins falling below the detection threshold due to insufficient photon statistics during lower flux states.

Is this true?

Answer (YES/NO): YES